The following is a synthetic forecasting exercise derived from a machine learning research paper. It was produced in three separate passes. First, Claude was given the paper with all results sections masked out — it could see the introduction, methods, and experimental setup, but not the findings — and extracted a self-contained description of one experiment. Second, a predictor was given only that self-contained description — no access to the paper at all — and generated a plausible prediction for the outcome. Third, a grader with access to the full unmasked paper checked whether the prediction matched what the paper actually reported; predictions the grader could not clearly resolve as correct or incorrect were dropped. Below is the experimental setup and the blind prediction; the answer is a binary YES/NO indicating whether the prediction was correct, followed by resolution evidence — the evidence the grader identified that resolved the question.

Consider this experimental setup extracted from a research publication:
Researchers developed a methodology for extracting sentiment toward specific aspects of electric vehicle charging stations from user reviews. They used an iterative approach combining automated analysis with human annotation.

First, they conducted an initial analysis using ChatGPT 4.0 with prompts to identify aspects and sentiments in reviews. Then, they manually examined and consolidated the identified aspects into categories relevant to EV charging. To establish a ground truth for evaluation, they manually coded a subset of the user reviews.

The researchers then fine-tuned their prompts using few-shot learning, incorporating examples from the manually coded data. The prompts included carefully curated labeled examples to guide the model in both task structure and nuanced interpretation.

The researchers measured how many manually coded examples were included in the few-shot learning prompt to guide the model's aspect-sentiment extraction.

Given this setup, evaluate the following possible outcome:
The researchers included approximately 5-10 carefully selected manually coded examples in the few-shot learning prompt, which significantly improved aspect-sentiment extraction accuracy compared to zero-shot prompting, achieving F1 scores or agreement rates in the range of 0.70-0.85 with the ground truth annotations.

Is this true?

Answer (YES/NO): NO